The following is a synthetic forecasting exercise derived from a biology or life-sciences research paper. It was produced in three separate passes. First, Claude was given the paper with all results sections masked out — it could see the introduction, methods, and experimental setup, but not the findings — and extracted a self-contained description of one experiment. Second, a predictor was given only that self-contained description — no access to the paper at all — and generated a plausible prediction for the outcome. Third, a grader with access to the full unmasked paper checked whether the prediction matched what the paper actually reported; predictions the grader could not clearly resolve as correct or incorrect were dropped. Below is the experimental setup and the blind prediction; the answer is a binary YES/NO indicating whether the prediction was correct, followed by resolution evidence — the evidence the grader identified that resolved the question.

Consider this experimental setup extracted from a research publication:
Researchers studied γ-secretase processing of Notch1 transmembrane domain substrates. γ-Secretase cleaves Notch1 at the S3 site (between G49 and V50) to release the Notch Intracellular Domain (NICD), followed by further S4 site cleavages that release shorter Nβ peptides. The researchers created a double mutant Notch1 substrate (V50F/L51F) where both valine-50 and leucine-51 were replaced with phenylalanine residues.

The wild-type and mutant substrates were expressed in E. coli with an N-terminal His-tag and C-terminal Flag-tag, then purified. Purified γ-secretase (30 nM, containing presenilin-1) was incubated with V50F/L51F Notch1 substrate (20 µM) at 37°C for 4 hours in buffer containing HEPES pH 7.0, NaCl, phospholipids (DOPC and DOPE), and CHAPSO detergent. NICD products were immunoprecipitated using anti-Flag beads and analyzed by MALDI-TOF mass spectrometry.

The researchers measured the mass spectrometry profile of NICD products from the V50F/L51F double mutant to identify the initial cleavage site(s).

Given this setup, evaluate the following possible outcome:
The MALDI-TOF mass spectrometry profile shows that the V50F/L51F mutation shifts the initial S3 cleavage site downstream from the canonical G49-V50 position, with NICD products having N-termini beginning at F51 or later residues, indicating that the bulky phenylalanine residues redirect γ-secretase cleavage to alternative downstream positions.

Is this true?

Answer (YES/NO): NO